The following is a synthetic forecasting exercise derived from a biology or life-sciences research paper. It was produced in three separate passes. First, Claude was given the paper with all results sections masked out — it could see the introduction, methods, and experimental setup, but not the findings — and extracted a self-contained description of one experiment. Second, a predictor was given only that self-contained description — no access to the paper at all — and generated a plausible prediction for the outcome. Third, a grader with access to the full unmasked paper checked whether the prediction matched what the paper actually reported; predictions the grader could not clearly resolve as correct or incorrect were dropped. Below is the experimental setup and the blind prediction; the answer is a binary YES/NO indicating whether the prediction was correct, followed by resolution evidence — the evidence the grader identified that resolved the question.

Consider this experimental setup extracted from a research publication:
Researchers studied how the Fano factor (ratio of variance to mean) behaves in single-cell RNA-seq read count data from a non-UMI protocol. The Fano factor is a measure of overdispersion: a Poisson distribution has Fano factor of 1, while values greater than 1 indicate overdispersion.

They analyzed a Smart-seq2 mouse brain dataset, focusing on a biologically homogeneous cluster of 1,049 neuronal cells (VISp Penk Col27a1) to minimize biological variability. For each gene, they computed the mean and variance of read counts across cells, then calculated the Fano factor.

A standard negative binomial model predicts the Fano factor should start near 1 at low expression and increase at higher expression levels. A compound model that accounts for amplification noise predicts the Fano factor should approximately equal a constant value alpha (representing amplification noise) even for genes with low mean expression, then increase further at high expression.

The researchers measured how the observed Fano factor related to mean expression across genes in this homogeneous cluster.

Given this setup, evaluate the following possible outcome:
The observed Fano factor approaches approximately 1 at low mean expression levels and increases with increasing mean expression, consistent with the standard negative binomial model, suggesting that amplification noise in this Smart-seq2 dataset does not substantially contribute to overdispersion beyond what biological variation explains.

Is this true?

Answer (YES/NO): NO